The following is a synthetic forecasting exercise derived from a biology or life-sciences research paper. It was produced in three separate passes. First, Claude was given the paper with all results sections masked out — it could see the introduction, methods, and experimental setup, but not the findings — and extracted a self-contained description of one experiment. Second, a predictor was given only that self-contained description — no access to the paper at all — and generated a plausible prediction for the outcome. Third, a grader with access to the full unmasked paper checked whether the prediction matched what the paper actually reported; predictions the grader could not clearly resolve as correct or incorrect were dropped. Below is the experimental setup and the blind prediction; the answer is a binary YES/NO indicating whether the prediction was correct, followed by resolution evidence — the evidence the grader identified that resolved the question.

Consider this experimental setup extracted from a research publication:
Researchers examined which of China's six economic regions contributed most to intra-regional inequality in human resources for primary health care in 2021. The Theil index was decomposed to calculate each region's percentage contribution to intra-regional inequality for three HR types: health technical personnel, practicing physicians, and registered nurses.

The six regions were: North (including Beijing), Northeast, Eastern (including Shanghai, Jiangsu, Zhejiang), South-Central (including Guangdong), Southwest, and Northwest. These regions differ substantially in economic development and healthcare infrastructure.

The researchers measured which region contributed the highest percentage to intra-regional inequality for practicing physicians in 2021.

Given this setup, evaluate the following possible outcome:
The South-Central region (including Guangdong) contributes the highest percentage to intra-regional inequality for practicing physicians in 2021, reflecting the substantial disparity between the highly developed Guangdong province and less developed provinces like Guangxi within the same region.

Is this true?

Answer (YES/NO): NO